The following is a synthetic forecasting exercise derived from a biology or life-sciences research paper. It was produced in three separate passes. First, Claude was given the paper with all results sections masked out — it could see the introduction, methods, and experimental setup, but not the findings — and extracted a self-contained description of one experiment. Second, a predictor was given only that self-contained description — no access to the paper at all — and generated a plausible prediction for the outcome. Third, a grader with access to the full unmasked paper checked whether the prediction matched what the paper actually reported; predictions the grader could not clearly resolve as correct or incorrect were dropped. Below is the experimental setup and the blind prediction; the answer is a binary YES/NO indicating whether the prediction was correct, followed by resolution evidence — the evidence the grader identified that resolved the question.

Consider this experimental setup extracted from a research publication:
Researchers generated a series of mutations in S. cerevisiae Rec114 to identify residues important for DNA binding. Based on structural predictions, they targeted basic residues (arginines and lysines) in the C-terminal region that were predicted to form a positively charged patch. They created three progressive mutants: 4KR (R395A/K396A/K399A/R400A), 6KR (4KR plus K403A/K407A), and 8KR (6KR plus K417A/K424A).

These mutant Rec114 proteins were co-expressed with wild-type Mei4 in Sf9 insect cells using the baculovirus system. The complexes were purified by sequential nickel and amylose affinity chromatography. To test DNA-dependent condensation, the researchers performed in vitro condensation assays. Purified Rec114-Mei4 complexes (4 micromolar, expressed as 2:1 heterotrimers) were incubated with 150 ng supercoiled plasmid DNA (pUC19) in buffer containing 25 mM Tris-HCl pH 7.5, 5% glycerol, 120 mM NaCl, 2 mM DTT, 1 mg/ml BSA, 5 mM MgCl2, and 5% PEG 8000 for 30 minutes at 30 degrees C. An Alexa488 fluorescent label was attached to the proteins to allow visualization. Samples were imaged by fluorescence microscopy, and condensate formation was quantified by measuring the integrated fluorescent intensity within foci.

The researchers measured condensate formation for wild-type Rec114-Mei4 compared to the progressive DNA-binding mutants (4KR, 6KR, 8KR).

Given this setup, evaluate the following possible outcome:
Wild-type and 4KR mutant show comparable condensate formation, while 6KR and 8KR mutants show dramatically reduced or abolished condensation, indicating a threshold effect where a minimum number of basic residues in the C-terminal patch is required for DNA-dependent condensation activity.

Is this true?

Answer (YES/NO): NO